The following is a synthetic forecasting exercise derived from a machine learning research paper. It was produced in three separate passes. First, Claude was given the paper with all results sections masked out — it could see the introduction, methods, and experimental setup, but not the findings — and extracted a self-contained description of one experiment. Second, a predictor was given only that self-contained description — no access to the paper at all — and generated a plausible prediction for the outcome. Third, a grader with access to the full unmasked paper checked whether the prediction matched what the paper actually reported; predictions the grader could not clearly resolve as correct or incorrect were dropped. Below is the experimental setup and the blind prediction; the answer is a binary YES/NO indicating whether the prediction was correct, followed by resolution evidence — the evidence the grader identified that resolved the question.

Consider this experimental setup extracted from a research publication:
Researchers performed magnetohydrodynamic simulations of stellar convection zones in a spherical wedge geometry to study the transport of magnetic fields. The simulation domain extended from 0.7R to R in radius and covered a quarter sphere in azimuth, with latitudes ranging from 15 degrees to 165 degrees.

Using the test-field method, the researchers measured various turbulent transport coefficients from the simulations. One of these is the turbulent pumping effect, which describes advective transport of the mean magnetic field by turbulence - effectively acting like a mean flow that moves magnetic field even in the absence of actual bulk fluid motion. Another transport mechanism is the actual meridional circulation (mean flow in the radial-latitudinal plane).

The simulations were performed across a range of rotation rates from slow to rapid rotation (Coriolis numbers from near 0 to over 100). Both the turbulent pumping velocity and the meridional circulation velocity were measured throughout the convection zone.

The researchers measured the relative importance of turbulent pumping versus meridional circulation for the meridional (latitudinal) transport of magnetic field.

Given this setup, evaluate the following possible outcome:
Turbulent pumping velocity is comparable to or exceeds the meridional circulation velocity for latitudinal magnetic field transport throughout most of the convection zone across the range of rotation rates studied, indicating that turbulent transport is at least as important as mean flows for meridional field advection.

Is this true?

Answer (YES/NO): YES